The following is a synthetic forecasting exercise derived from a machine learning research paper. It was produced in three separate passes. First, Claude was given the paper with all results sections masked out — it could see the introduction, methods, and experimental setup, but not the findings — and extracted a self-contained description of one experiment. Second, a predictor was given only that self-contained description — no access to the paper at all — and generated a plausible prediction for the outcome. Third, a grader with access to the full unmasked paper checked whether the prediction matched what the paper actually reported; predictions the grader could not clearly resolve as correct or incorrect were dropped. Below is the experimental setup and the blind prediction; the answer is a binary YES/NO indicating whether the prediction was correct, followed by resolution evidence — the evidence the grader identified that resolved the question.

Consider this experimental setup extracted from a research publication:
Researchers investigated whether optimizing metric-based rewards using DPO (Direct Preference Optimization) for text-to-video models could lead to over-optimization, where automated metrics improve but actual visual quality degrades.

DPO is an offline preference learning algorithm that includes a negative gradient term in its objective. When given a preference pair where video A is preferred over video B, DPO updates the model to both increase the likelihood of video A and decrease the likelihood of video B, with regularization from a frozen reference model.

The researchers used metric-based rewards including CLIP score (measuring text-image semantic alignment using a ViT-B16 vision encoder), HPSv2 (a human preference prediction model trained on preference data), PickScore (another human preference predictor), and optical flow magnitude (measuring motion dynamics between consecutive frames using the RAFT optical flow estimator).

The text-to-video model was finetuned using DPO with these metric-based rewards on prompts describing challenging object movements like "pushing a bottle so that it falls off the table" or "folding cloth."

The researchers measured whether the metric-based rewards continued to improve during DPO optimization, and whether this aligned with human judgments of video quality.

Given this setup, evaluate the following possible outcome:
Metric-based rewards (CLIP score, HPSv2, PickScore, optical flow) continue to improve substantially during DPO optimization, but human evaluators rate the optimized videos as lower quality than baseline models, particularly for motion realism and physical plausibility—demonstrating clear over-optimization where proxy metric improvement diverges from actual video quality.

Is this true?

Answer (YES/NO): YES